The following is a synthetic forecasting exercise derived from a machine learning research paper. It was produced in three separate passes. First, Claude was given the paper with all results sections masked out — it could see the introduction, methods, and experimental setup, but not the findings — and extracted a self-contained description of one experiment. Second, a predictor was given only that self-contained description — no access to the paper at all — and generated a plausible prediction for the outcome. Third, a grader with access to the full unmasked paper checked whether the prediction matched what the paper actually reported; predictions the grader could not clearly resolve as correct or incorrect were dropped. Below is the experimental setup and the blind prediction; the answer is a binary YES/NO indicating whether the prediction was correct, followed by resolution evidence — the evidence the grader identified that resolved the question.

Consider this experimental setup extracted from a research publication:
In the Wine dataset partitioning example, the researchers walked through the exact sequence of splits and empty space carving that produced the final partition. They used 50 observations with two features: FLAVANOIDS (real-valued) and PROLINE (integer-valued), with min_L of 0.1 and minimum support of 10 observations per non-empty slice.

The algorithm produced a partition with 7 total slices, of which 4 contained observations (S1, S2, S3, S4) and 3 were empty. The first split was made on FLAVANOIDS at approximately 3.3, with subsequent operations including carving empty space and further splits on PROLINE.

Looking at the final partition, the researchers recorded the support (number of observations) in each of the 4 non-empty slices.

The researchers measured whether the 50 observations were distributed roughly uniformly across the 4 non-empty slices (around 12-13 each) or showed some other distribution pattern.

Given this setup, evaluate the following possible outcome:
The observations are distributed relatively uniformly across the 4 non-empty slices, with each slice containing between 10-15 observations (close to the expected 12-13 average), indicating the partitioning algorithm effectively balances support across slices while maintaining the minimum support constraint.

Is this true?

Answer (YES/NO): NO